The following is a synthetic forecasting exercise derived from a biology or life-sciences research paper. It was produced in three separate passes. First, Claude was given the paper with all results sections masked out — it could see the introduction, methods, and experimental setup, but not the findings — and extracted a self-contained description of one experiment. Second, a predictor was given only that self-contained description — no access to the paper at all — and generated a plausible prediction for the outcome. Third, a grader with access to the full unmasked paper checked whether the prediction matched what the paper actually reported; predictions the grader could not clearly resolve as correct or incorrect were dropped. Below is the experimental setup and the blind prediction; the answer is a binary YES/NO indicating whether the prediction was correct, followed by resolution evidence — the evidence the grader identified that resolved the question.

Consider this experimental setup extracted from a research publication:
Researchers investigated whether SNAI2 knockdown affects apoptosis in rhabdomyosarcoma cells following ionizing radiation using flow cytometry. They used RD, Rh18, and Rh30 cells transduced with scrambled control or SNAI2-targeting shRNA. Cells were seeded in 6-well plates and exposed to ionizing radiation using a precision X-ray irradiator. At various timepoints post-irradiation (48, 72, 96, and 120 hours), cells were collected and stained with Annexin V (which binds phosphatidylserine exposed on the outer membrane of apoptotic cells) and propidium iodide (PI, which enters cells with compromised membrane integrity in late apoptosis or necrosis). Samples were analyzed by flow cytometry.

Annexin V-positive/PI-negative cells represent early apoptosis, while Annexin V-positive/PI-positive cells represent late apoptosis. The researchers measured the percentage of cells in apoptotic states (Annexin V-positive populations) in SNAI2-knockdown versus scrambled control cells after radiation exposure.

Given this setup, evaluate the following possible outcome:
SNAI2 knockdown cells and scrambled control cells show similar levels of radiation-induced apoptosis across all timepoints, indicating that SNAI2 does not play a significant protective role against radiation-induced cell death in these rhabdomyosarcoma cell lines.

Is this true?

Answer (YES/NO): NO